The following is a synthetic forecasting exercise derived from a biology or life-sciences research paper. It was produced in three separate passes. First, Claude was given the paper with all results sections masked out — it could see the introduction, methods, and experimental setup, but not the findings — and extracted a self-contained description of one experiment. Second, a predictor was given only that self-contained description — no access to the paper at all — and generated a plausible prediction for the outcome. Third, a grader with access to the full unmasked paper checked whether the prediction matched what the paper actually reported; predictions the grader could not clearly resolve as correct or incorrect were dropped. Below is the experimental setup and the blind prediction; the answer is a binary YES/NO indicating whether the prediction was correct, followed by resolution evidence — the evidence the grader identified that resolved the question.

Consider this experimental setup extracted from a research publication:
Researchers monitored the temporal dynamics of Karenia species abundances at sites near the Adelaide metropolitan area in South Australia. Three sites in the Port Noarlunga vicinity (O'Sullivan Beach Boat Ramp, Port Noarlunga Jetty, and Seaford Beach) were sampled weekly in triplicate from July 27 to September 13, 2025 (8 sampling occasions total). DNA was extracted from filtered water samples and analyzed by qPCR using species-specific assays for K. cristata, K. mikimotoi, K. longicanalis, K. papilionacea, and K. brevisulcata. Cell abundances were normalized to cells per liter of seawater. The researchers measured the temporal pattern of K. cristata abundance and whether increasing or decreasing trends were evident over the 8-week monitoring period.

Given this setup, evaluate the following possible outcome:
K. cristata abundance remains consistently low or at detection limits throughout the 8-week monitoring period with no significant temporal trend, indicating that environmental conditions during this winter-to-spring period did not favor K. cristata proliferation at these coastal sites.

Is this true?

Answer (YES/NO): NO